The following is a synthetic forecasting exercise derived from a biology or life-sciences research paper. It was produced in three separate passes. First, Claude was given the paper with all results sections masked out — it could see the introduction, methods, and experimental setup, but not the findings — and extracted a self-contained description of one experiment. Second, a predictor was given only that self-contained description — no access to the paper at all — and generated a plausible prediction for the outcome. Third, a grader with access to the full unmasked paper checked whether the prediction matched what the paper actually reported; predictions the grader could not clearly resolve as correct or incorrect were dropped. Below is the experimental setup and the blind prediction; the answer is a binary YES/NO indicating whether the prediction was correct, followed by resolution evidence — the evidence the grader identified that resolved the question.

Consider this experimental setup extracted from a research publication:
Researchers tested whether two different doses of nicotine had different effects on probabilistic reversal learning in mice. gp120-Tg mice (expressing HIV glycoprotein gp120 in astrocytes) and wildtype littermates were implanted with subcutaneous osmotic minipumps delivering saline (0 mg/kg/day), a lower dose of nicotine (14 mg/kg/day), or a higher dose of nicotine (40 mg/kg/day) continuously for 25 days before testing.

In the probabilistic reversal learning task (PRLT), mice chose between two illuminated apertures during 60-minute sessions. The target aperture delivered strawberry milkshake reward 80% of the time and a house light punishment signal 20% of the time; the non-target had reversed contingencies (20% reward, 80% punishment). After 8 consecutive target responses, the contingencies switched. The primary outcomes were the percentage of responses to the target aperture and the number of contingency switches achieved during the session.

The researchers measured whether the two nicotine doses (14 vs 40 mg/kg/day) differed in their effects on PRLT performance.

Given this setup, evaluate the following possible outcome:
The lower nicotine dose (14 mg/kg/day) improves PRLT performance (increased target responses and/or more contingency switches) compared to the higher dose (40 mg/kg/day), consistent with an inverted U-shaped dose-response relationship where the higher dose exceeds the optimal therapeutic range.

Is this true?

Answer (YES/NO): NO